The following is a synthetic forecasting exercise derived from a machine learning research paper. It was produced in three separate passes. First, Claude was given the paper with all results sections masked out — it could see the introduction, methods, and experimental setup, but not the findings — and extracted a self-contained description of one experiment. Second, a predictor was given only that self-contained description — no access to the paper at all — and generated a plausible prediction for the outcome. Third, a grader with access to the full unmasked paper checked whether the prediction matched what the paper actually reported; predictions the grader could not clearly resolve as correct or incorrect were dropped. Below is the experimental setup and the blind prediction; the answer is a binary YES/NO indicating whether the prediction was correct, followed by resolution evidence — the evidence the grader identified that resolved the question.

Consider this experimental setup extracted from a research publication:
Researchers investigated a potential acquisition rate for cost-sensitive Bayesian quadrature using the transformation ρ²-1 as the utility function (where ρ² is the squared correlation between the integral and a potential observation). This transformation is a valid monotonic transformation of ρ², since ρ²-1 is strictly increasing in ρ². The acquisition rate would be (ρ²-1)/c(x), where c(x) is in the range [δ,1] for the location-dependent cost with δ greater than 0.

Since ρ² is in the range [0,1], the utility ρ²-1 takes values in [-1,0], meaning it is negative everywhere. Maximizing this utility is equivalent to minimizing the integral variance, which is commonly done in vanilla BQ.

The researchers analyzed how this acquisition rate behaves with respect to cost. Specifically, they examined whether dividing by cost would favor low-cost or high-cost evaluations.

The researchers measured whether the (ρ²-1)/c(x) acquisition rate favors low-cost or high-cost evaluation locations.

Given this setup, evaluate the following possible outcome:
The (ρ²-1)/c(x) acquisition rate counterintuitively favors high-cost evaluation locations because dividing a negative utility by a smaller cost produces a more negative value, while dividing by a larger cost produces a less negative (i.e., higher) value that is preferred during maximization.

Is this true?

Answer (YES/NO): YES